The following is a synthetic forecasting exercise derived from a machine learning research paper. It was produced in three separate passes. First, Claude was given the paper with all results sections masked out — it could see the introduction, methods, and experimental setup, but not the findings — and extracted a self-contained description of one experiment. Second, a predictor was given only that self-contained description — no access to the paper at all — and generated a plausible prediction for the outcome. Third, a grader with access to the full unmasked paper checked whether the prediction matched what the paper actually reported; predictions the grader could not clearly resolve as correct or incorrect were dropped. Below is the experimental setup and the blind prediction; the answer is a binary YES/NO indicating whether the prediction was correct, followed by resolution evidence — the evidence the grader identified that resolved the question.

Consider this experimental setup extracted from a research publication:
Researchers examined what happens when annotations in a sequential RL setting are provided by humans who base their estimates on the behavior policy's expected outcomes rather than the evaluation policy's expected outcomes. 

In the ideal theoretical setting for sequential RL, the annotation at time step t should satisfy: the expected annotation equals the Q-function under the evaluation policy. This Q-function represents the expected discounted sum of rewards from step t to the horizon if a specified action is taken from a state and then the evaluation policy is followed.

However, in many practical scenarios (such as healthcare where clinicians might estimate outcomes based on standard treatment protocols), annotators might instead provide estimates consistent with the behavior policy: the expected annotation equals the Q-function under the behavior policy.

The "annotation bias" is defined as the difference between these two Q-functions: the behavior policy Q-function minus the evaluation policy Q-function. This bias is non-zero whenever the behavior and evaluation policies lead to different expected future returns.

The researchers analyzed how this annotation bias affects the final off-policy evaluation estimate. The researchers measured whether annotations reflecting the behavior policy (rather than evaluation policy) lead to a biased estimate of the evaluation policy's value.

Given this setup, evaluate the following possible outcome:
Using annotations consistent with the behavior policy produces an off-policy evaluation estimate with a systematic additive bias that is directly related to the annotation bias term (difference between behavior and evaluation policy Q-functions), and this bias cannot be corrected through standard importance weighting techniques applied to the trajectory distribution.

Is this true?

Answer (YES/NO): YES